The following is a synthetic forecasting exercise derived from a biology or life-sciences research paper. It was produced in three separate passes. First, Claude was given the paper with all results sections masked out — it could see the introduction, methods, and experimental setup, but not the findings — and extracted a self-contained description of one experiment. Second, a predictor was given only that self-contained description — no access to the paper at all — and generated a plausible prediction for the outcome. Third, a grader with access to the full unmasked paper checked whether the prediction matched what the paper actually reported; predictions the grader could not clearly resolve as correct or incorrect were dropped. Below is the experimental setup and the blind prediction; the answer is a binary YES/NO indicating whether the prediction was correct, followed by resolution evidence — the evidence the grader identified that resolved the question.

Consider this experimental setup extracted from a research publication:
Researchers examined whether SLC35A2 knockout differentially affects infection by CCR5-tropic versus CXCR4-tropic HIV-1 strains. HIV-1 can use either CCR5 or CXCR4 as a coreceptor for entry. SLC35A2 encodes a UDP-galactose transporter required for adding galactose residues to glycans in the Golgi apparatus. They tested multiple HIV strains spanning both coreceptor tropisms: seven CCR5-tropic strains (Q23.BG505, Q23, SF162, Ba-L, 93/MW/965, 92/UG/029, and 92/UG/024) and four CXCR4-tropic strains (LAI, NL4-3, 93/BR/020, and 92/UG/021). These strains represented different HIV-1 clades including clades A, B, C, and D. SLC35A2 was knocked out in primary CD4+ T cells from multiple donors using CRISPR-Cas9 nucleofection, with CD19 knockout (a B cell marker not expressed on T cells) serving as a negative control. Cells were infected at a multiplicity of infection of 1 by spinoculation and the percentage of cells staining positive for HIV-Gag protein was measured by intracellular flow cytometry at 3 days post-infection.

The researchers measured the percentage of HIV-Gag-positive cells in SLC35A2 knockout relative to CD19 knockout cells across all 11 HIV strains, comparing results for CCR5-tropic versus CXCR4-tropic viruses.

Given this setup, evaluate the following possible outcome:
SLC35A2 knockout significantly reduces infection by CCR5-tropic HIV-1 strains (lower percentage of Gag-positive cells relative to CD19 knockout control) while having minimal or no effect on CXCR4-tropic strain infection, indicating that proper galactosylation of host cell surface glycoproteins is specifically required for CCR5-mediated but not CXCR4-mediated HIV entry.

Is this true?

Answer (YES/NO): NO